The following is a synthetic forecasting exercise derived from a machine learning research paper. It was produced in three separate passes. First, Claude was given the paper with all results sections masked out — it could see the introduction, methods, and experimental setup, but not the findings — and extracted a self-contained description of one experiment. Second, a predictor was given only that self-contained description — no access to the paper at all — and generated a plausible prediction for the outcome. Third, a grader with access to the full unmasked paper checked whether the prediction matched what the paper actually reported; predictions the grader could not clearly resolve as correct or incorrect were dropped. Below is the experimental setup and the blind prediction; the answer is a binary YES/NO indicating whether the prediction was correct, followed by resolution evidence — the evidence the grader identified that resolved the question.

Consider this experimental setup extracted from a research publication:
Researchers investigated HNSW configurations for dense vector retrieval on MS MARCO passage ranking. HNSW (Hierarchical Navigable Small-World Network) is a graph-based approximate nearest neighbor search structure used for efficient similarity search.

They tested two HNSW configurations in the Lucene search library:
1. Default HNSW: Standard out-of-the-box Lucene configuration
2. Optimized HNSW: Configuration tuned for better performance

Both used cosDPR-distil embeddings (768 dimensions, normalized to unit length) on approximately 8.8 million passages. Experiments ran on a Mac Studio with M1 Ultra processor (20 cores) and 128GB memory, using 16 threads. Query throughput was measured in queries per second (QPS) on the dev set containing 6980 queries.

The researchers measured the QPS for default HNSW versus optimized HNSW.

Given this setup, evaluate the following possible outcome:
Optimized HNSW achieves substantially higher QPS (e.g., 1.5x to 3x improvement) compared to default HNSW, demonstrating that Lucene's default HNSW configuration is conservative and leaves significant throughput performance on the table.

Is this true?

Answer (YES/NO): NO